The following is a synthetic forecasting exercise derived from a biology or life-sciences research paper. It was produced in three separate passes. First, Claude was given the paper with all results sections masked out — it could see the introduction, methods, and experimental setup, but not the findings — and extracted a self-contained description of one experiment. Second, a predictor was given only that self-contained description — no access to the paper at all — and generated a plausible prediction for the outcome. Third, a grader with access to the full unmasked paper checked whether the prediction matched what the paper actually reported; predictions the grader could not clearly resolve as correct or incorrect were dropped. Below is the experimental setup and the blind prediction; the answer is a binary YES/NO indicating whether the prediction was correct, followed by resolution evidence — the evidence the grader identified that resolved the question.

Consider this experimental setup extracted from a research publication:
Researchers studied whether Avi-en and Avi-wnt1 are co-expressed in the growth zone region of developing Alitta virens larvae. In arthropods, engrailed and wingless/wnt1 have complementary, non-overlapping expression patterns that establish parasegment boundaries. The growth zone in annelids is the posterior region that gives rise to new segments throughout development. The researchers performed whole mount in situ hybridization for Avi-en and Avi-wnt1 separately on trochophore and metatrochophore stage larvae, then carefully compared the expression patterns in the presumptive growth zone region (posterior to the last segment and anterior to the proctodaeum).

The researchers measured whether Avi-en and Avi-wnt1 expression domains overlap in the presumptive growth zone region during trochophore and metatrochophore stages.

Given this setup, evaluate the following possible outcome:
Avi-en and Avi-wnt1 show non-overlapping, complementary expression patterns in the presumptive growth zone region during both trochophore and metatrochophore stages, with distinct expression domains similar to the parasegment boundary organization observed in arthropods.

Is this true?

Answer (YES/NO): NO